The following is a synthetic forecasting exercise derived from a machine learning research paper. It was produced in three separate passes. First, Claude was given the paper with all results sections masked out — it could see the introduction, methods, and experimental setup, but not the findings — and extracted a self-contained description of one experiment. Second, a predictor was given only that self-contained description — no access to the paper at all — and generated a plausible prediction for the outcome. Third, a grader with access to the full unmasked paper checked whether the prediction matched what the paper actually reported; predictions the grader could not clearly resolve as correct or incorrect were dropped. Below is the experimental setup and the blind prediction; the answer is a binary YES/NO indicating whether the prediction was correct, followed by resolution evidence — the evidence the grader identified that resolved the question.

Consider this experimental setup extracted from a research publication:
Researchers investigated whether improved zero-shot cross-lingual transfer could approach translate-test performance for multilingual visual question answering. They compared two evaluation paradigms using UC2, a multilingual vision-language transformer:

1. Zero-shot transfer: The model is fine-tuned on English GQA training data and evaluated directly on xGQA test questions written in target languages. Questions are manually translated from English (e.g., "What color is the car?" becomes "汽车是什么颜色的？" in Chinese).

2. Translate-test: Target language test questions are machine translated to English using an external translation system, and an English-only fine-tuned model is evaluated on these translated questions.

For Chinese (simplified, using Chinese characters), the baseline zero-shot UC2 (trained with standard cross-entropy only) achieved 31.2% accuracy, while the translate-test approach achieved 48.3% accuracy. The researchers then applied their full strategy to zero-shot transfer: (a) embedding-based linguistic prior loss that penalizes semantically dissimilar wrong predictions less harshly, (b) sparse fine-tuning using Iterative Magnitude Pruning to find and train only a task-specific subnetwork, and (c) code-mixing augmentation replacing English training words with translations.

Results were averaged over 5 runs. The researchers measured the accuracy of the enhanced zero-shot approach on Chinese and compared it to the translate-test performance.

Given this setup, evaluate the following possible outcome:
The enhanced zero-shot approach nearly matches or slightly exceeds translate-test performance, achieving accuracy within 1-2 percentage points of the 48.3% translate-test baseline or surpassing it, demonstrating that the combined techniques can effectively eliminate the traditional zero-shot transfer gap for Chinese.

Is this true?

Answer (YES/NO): NO